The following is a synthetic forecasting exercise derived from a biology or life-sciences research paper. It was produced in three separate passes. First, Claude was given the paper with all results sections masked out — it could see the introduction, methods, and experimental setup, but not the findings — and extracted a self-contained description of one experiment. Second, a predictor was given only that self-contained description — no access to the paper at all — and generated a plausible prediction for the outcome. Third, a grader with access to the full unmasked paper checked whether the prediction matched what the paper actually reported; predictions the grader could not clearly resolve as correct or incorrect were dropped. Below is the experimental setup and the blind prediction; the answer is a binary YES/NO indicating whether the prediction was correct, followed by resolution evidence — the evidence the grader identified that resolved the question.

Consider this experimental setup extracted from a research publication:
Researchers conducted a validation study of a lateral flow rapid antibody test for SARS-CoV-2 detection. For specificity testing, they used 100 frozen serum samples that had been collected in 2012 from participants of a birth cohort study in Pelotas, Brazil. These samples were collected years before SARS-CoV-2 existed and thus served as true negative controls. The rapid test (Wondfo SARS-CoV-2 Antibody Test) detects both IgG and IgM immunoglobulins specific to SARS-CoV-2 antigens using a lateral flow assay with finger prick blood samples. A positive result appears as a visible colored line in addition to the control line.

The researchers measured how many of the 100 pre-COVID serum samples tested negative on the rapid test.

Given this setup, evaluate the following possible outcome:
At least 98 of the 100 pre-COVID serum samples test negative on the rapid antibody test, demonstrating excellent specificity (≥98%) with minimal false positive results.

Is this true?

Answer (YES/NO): YES